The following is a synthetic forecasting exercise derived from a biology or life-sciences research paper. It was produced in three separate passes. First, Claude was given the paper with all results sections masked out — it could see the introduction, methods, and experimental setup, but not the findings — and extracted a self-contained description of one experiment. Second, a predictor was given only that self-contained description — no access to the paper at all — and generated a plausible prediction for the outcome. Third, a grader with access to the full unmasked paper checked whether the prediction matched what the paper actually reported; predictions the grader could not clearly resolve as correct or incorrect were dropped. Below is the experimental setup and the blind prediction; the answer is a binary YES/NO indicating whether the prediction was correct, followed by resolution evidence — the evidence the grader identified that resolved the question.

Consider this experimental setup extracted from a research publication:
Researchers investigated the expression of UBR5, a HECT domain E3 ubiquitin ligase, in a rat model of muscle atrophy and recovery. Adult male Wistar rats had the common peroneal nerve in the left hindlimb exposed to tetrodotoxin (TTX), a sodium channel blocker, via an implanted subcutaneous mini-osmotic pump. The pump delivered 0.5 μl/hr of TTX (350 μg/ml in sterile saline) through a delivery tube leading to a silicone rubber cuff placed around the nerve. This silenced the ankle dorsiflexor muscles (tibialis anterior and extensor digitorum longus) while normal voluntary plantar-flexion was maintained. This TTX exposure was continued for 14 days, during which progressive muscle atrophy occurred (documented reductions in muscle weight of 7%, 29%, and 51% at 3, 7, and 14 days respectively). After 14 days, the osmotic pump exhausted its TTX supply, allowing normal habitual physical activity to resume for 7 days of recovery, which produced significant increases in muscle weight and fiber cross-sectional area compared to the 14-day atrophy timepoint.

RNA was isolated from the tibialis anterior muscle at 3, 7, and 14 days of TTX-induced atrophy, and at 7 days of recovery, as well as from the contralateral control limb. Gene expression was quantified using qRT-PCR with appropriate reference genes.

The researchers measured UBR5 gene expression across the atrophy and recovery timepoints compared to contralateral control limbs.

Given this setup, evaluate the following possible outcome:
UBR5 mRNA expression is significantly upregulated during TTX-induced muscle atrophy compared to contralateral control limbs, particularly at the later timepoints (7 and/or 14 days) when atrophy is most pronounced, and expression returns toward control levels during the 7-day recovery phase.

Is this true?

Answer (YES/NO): NO